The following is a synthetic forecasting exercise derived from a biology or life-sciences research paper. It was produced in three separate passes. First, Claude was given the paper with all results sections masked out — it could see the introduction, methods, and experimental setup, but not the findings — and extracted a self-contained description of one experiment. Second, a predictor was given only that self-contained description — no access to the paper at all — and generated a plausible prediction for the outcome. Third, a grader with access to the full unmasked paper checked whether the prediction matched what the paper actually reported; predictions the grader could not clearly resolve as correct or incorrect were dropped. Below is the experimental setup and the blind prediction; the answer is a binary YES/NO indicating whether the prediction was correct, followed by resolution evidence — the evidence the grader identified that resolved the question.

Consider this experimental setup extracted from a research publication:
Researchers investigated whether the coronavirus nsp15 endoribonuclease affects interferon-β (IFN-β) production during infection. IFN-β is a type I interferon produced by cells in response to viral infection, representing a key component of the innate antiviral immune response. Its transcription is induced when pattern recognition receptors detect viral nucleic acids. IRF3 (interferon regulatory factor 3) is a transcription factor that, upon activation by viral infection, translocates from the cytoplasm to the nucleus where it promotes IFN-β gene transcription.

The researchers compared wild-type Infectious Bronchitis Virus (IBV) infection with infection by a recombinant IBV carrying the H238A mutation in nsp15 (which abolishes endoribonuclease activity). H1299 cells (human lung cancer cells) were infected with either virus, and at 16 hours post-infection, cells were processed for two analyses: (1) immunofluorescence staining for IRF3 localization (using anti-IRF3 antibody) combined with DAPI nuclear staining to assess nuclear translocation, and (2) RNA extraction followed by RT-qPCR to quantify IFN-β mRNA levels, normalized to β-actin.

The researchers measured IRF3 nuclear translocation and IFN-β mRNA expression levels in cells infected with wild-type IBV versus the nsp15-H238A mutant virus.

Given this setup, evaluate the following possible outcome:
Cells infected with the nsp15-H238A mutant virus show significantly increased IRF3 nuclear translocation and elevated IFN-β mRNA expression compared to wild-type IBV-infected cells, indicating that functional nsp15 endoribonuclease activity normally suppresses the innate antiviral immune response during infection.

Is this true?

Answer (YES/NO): YES